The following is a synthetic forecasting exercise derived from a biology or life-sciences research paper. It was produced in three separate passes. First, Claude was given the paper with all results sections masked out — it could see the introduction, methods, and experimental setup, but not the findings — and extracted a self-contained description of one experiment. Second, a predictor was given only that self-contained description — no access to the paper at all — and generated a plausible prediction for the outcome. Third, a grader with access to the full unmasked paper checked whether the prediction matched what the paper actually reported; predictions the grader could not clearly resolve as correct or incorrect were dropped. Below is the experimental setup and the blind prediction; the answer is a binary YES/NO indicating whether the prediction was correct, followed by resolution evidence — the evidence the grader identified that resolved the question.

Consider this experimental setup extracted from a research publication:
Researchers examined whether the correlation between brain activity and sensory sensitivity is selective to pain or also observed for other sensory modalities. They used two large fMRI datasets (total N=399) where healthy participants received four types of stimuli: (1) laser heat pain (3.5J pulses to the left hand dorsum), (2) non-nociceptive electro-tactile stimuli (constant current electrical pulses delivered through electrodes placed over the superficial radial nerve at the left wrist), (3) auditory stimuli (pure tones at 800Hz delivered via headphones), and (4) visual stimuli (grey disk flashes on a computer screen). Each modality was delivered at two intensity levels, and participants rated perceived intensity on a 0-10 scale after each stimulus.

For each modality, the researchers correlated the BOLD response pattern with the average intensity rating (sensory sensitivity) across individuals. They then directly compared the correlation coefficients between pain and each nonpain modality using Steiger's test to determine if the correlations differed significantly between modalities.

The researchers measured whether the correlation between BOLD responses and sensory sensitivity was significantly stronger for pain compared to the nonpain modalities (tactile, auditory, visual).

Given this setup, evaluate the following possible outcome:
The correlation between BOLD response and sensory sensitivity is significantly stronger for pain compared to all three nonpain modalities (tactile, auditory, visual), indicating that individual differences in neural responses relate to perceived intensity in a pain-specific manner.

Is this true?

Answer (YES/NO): NO